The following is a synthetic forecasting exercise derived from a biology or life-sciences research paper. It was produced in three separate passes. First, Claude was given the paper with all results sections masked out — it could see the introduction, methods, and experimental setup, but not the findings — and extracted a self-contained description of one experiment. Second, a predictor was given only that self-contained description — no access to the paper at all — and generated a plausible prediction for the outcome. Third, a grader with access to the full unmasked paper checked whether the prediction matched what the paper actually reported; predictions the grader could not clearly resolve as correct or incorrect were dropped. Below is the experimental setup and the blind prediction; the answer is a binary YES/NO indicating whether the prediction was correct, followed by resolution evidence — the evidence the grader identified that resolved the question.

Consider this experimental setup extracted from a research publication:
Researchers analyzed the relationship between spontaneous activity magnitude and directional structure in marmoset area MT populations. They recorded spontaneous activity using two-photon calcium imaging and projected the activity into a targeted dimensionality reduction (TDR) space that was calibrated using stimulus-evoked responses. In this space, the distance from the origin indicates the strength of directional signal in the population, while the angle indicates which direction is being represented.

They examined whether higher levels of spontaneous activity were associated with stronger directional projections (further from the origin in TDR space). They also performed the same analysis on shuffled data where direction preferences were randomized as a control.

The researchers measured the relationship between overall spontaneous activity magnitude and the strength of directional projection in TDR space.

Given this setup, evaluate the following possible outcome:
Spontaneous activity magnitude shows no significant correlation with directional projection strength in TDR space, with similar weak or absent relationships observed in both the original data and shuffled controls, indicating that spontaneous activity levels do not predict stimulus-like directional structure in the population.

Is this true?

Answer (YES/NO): NO